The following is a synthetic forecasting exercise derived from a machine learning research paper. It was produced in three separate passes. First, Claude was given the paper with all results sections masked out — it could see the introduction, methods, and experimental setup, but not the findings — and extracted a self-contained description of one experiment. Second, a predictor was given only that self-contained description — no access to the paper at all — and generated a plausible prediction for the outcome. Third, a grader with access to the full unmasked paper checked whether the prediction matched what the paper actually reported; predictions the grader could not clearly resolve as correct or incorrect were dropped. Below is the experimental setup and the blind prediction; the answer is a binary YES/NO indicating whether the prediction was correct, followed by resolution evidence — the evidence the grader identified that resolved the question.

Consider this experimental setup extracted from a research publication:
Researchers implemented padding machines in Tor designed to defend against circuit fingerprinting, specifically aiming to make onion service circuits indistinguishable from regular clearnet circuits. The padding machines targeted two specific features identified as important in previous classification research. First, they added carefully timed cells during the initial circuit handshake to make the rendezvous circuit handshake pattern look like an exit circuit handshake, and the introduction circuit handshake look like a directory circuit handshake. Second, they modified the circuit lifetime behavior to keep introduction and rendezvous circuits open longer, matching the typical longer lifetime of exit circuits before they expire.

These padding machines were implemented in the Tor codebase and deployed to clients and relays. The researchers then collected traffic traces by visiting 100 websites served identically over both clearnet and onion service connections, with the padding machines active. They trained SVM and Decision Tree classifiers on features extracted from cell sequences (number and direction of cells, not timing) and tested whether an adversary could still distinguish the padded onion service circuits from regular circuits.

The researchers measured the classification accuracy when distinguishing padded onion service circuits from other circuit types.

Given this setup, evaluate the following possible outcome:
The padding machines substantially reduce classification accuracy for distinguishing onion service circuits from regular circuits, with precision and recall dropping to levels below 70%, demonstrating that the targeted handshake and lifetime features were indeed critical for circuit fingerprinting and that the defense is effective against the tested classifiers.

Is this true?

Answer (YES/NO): NO